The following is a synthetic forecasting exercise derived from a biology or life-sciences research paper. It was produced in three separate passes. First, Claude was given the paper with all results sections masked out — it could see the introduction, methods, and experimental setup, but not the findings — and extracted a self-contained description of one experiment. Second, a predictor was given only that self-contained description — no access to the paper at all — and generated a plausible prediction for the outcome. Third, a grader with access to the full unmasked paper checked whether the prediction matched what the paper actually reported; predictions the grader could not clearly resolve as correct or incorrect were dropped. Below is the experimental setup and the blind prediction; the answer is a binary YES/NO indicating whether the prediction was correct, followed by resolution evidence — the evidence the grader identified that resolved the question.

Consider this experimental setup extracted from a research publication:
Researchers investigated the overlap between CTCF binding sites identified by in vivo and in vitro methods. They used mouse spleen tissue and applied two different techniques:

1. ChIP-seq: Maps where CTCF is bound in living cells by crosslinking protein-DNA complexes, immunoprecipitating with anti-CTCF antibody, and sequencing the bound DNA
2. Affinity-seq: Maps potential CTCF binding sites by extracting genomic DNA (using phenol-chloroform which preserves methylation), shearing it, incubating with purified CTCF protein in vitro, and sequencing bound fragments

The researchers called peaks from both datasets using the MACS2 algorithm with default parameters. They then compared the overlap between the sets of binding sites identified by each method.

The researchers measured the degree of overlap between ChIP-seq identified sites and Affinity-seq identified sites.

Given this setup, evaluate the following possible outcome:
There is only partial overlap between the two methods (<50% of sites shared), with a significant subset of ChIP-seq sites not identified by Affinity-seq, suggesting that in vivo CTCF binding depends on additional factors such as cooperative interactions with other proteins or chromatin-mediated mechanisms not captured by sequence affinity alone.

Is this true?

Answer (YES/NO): NO